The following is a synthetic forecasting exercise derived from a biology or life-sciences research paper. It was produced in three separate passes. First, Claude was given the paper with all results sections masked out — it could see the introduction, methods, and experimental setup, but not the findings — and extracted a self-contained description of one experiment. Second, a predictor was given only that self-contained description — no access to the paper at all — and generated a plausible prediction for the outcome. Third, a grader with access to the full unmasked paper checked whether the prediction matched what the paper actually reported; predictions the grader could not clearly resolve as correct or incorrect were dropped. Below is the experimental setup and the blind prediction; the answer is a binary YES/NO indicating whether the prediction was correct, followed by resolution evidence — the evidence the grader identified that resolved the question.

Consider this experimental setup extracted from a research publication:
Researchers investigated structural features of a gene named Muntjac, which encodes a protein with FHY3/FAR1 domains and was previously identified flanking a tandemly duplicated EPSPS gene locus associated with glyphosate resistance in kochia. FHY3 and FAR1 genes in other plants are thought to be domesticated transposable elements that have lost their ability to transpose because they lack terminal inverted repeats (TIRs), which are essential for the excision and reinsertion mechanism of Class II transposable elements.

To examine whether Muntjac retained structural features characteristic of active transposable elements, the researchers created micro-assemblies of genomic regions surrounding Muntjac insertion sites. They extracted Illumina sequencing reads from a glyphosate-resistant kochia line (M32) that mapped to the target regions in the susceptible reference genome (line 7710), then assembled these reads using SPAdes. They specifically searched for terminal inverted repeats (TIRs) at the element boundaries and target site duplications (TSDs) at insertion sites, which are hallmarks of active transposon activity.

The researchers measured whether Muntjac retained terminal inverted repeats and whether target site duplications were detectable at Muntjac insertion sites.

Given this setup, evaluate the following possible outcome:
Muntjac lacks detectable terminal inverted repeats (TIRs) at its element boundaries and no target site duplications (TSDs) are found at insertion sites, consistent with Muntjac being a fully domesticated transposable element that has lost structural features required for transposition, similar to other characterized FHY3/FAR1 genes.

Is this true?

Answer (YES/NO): NO